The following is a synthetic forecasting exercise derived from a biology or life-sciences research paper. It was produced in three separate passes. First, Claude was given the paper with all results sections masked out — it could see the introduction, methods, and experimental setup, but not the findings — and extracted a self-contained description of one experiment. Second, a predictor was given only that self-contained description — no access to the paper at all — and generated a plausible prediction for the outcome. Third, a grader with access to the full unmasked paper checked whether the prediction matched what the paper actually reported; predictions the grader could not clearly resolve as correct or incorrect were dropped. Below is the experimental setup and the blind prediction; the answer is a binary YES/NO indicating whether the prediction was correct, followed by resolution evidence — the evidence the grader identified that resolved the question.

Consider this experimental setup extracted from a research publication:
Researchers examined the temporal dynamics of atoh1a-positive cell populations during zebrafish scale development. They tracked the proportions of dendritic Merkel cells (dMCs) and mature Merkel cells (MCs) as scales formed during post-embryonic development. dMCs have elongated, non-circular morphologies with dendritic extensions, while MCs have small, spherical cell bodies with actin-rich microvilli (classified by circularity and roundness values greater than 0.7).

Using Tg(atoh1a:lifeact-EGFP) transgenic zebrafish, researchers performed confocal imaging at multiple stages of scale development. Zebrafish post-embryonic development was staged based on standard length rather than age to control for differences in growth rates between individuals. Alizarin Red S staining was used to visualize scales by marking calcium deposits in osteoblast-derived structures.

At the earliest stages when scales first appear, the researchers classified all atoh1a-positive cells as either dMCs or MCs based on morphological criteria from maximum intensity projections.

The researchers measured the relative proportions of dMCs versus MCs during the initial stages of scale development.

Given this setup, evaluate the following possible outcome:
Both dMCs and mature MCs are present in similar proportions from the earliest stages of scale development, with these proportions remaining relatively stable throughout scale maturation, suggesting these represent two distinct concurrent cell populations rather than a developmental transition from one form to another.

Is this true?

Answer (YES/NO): NO